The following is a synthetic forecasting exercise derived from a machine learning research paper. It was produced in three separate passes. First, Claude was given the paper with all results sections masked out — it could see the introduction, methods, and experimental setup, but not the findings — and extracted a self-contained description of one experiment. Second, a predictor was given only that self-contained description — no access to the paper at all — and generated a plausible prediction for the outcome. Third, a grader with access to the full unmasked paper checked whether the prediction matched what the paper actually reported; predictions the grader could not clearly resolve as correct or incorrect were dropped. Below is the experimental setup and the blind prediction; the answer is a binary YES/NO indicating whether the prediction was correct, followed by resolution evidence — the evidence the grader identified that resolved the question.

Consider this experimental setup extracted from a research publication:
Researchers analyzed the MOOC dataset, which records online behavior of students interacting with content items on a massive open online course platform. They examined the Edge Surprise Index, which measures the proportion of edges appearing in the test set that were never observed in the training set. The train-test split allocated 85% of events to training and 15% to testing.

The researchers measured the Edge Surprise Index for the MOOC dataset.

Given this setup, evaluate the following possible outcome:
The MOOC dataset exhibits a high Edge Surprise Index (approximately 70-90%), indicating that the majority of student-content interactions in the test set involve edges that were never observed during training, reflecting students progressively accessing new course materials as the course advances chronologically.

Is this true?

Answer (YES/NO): YES